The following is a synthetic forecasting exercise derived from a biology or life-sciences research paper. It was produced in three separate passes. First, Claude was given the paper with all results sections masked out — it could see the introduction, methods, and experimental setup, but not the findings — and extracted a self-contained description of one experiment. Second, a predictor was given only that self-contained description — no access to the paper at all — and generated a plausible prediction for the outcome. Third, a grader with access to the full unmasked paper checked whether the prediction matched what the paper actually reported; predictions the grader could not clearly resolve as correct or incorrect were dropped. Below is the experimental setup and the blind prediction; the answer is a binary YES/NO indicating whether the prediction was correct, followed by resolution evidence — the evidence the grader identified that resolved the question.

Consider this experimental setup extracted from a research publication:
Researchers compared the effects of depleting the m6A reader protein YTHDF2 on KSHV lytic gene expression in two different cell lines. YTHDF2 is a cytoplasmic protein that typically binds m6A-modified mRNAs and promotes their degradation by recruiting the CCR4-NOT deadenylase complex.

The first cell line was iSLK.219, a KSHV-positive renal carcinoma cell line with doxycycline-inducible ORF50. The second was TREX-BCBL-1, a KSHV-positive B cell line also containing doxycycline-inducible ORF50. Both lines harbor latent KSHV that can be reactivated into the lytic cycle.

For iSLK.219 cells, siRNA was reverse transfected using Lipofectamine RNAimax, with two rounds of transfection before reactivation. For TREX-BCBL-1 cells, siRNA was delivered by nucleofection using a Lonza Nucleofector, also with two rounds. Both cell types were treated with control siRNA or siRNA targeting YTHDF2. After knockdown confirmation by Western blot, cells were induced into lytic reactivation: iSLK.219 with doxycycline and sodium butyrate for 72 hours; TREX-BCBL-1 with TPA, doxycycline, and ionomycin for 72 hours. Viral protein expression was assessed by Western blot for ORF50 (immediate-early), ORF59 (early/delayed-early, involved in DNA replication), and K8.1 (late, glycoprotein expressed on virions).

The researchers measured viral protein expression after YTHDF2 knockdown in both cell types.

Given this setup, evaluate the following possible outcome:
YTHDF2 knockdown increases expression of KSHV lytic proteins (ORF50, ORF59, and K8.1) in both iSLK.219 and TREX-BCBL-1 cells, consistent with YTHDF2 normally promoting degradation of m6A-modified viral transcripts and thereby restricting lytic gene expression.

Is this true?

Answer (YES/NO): NO